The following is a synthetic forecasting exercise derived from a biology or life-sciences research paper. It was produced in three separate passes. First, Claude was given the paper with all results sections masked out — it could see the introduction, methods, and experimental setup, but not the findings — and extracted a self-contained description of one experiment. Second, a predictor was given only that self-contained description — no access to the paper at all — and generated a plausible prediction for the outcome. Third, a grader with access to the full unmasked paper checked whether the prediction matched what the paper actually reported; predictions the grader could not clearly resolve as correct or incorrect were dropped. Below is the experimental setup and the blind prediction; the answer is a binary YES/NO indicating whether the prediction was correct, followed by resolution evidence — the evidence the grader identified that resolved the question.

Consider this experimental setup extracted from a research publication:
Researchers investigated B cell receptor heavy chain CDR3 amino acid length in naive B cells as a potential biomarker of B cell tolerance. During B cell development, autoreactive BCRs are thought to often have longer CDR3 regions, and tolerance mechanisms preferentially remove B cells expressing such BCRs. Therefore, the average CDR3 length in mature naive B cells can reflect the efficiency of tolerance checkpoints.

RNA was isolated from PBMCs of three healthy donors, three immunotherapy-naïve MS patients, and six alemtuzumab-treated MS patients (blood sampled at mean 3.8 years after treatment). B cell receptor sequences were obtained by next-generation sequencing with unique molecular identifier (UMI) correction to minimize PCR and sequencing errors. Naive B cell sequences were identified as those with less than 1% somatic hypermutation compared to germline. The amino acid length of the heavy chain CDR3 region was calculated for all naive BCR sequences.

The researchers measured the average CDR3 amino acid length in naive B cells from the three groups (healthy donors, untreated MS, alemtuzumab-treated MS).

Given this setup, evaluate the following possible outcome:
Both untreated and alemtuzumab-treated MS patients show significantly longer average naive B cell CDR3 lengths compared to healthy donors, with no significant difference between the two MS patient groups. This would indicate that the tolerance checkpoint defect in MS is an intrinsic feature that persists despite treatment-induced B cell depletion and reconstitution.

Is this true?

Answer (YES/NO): NO